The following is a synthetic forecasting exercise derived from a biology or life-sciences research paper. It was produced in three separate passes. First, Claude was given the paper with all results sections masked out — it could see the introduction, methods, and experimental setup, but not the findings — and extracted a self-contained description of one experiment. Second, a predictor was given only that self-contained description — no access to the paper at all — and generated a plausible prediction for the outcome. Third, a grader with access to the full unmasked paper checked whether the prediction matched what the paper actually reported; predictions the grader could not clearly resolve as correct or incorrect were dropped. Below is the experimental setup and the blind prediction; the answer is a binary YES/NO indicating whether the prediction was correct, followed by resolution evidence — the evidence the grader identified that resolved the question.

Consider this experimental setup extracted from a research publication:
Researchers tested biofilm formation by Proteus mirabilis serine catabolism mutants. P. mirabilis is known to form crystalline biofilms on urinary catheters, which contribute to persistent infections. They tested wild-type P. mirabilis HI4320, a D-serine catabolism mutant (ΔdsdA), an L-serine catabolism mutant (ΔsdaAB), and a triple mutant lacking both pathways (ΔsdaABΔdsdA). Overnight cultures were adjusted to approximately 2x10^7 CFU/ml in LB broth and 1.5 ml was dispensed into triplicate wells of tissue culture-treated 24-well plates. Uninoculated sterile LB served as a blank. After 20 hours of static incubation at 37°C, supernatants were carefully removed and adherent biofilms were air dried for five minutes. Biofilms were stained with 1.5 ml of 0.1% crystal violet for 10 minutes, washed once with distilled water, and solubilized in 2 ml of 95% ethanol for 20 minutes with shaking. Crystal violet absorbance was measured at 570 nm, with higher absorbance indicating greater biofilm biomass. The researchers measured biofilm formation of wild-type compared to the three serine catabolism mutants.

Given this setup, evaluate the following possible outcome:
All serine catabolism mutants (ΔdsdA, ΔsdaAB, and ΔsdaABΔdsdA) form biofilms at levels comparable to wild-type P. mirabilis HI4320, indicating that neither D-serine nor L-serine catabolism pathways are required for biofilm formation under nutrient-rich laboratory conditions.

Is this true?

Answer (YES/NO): NO